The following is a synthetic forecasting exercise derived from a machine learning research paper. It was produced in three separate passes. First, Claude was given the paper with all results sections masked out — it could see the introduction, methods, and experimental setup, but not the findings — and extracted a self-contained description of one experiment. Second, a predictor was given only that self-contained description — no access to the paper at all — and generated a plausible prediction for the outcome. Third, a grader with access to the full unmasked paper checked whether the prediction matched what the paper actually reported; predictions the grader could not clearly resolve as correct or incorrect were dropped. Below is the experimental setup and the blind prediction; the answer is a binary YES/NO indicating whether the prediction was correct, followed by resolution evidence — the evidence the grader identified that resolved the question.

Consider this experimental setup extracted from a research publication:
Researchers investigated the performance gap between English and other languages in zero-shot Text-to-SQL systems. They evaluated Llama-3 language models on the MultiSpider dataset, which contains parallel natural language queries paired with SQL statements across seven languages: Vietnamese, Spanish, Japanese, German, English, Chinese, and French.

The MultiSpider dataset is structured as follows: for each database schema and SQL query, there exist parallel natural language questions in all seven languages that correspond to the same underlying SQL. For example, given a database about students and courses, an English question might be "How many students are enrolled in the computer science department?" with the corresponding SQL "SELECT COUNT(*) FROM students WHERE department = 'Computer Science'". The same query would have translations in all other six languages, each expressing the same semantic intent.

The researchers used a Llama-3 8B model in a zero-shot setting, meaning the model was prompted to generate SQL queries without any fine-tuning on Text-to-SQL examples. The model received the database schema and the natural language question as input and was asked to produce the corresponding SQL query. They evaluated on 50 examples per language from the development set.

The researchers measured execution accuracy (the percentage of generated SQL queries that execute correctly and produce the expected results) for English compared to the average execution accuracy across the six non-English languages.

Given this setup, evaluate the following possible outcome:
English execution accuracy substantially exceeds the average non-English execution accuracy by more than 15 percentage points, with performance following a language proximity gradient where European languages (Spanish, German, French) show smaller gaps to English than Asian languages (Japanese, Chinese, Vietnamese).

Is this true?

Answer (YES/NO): NO